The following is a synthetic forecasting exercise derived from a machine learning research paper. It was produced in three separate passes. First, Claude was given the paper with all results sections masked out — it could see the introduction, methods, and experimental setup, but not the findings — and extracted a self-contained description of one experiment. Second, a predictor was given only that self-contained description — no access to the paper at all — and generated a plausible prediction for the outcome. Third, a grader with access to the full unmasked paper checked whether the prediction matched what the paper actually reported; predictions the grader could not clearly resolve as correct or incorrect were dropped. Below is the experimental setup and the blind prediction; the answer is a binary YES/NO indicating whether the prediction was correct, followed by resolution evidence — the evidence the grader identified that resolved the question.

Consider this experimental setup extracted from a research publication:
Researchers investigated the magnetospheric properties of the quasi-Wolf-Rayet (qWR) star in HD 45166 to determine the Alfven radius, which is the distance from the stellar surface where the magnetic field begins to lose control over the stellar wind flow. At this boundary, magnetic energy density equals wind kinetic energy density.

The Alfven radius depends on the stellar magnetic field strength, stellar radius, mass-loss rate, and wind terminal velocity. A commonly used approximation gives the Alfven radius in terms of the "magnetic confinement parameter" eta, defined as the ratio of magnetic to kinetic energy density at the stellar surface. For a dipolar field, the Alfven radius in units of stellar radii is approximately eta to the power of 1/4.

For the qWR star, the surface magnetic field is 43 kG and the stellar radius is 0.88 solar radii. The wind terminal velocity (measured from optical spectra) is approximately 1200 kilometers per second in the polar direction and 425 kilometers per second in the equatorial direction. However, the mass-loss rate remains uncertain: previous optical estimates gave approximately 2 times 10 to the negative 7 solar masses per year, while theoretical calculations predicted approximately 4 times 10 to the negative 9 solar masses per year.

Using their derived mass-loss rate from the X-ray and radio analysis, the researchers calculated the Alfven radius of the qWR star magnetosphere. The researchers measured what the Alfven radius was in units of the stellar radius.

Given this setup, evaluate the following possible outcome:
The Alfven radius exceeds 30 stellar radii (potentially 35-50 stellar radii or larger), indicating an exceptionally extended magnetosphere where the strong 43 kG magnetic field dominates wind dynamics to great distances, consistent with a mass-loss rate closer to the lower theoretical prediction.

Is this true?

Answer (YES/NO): NO